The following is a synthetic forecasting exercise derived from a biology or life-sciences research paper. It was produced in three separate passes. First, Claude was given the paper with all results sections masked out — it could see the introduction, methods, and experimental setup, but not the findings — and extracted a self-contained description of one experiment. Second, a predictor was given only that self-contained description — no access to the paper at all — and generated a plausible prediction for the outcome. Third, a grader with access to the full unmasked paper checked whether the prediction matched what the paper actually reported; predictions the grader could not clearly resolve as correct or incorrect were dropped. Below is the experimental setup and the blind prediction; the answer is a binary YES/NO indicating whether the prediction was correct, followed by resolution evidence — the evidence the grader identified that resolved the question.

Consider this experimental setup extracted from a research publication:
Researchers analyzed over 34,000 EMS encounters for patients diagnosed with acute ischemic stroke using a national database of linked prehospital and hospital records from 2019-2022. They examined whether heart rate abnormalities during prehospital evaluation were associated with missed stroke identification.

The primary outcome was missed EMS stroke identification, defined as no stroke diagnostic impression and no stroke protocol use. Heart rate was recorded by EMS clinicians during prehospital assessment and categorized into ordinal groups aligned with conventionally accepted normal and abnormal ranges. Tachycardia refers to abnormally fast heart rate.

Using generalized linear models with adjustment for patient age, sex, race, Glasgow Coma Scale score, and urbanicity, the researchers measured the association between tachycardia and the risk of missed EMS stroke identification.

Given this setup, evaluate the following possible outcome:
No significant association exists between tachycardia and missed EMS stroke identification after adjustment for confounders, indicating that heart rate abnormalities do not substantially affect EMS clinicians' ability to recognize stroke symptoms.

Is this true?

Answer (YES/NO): NO